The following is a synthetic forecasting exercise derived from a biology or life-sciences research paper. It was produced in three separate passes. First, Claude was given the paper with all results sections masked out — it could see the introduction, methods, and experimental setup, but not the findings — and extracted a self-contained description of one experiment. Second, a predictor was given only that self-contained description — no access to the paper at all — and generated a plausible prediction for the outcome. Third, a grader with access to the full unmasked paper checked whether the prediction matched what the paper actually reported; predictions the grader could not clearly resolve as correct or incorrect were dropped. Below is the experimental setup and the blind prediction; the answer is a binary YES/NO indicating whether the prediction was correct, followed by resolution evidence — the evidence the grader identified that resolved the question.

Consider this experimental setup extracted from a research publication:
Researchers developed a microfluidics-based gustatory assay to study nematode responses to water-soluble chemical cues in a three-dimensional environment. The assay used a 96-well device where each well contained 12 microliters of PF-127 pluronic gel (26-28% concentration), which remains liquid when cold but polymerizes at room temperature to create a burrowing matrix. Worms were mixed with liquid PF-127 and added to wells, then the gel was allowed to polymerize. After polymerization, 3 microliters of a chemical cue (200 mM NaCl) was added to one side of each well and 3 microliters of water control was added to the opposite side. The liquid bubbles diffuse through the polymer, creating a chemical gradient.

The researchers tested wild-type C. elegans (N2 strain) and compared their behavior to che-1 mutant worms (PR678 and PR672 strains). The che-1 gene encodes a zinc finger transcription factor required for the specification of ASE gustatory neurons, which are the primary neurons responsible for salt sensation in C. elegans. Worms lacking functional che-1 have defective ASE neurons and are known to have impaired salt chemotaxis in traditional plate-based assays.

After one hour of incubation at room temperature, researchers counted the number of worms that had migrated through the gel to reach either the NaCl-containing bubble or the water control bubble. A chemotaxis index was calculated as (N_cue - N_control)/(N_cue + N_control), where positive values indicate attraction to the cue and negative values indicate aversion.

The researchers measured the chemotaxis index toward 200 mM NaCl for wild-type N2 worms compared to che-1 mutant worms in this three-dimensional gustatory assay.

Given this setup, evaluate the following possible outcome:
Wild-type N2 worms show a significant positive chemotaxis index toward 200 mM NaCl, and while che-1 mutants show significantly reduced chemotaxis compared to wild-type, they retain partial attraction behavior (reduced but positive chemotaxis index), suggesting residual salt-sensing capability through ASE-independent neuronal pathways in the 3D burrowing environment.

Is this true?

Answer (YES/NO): NO